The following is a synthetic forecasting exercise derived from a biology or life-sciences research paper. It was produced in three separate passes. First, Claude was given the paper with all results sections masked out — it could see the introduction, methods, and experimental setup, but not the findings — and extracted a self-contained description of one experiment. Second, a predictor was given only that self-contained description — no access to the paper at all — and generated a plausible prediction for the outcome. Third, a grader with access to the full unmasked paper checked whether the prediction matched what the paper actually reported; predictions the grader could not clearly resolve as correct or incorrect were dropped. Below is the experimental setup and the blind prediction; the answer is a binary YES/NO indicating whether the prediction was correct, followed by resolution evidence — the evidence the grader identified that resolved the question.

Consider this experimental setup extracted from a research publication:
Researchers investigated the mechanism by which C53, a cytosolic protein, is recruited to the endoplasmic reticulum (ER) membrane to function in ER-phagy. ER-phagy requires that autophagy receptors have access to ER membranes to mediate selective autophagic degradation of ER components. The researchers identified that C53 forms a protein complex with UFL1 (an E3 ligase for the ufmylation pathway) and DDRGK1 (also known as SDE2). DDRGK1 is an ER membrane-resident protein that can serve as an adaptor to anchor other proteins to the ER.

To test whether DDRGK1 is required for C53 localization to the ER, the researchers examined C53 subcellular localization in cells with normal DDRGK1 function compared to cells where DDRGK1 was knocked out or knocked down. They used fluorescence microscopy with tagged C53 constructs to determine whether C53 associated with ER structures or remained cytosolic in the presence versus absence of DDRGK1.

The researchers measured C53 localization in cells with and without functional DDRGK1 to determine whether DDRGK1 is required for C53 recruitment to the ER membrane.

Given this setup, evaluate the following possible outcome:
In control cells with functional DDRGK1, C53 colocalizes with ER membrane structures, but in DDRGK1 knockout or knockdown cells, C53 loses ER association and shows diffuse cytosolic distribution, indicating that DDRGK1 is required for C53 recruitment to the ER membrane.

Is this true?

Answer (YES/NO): YES